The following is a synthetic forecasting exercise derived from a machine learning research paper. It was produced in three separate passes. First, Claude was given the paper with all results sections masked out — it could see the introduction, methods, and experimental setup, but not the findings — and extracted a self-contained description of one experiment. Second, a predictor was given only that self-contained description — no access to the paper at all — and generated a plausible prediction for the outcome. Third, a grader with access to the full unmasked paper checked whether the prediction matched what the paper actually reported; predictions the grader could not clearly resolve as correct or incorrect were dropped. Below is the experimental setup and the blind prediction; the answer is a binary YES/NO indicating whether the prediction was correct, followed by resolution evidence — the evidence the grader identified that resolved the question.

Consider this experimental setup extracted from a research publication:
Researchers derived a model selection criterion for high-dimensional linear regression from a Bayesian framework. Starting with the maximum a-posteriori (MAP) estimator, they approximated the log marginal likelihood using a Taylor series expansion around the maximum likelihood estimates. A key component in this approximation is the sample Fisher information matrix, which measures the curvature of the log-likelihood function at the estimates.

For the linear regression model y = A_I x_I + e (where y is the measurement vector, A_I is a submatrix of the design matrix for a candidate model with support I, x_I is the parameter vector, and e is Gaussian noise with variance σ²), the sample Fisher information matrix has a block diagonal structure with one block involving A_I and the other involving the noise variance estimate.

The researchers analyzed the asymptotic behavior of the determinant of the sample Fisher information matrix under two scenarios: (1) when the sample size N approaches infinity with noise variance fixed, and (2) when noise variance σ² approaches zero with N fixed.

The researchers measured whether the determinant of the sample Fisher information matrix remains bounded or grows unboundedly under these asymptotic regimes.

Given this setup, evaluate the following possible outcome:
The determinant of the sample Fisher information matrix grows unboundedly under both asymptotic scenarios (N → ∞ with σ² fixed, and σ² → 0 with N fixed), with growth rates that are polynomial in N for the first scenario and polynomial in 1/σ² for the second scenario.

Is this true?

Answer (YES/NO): YES